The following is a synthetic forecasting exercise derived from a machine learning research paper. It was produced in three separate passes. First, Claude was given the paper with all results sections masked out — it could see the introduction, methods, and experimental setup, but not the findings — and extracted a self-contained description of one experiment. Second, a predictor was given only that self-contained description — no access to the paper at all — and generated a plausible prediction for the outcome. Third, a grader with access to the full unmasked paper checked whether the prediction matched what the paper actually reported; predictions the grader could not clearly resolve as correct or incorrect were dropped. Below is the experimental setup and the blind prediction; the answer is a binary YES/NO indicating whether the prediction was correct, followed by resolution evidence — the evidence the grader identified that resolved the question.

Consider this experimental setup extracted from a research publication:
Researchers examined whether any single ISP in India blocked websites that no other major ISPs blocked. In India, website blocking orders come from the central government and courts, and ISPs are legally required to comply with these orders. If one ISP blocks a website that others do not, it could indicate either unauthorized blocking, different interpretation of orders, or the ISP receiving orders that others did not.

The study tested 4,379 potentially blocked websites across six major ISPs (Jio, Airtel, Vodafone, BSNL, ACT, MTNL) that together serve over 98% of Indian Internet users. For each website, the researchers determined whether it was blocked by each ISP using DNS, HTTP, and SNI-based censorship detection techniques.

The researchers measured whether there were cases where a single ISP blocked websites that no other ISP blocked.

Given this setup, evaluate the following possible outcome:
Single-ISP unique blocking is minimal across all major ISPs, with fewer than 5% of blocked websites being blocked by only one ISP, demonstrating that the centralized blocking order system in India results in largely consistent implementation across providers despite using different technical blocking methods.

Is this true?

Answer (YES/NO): NO